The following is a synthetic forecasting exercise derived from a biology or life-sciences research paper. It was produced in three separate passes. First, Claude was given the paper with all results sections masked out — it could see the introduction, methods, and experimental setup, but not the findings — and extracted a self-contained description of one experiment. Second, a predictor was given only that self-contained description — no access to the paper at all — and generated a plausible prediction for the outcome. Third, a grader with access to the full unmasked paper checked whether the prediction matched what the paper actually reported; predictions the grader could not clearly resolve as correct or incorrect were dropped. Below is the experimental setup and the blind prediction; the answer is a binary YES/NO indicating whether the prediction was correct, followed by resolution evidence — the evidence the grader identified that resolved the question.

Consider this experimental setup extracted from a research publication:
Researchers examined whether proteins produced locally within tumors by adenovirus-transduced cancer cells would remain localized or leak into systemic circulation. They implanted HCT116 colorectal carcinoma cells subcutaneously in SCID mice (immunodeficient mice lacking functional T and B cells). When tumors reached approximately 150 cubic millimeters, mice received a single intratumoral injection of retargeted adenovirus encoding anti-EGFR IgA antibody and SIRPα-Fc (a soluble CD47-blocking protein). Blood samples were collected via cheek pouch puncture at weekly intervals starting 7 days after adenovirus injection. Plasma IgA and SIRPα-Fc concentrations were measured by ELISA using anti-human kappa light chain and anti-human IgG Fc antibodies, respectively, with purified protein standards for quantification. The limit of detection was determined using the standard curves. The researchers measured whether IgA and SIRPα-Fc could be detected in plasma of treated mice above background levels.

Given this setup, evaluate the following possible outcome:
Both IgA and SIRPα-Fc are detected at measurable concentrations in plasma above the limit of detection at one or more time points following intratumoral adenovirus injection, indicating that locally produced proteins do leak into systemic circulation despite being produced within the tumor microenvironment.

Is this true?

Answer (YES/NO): NO